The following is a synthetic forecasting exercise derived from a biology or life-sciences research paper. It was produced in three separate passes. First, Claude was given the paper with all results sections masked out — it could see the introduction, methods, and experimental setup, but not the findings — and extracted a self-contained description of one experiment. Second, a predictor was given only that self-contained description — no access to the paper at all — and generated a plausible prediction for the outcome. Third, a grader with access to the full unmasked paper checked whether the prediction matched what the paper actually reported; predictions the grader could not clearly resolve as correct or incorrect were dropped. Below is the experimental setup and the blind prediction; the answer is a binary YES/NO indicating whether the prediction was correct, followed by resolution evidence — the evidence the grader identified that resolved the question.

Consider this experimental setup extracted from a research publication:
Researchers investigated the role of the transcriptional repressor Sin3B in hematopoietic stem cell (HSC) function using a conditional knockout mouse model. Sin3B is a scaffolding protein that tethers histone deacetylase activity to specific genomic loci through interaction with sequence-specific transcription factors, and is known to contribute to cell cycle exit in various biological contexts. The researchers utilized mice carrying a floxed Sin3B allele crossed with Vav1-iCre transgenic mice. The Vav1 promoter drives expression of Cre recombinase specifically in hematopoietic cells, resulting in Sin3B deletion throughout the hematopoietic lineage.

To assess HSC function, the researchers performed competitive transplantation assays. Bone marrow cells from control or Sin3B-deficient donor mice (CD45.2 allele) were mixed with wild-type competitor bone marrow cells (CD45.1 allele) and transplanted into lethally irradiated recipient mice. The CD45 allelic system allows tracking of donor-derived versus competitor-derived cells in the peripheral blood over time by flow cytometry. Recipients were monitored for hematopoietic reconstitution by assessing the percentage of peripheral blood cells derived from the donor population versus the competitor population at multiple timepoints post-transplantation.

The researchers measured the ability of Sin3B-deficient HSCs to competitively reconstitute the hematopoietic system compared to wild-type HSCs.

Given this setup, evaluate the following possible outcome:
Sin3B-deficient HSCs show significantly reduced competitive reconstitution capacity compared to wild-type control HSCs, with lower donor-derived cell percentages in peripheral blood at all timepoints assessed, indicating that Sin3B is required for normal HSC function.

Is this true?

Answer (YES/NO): YES